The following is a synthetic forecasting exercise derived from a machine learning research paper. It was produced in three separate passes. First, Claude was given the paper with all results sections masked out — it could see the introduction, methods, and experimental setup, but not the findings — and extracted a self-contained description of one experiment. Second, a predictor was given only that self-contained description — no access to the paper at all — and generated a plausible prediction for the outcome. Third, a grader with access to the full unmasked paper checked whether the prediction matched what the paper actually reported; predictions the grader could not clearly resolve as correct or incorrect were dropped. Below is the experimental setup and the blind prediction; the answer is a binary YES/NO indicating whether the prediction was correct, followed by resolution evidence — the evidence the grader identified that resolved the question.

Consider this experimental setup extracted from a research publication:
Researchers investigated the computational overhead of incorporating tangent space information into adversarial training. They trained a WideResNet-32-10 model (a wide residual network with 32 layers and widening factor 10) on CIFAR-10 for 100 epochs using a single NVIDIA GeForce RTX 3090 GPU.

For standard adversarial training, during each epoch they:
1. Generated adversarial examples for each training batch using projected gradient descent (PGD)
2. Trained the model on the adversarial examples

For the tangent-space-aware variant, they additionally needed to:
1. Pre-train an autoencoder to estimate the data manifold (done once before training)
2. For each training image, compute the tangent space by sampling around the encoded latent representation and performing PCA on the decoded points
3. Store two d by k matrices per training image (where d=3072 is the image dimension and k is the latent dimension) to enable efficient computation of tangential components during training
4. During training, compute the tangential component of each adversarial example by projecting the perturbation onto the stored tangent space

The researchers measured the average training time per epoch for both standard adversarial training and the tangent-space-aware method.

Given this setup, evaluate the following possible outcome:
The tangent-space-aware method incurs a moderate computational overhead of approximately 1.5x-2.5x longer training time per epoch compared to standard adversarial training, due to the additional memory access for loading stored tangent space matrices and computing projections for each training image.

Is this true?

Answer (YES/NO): NO